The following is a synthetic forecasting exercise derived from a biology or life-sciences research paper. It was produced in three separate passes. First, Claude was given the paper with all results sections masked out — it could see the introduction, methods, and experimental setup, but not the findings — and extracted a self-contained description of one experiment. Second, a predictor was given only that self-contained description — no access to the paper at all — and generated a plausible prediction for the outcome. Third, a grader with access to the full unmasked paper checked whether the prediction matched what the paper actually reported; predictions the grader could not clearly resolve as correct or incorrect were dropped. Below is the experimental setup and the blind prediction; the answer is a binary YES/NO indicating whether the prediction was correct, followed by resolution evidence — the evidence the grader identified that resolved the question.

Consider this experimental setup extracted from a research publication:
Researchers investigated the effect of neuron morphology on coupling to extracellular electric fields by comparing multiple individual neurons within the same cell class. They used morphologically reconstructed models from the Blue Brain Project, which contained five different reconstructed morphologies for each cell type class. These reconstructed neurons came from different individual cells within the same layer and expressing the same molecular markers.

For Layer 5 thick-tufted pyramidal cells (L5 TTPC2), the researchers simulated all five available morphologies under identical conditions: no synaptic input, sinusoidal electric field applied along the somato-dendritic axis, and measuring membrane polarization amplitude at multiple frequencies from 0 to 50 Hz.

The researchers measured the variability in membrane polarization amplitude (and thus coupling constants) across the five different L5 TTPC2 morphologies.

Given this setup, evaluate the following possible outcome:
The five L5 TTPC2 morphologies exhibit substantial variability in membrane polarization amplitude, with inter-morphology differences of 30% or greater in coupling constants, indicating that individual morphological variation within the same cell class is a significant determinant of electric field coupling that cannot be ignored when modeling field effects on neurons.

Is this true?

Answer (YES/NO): NO